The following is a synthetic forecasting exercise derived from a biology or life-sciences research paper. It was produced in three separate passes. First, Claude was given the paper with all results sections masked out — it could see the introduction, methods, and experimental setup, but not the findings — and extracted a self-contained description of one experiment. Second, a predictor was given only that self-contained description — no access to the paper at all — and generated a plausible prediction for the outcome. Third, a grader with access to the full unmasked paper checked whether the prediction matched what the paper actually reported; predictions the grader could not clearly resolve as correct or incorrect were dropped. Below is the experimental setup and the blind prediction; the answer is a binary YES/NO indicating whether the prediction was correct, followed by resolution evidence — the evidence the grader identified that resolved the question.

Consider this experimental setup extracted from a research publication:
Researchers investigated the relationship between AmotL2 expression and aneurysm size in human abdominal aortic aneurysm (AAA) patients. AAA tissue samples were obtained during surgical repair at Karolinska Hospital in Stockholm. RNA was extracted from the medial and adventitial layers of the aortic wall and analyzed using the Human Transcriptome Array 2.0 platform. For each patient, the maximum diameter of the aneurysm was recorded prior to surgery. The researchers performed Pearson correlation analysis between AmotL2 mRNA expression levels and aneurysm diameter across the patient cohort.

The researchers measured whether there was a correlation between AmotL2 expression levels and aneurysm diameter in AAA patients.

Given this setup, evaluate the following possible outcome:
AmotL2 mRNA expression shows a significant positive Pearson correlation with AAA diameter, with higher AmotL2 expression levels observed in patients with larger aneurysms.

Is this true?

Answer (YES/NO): NO